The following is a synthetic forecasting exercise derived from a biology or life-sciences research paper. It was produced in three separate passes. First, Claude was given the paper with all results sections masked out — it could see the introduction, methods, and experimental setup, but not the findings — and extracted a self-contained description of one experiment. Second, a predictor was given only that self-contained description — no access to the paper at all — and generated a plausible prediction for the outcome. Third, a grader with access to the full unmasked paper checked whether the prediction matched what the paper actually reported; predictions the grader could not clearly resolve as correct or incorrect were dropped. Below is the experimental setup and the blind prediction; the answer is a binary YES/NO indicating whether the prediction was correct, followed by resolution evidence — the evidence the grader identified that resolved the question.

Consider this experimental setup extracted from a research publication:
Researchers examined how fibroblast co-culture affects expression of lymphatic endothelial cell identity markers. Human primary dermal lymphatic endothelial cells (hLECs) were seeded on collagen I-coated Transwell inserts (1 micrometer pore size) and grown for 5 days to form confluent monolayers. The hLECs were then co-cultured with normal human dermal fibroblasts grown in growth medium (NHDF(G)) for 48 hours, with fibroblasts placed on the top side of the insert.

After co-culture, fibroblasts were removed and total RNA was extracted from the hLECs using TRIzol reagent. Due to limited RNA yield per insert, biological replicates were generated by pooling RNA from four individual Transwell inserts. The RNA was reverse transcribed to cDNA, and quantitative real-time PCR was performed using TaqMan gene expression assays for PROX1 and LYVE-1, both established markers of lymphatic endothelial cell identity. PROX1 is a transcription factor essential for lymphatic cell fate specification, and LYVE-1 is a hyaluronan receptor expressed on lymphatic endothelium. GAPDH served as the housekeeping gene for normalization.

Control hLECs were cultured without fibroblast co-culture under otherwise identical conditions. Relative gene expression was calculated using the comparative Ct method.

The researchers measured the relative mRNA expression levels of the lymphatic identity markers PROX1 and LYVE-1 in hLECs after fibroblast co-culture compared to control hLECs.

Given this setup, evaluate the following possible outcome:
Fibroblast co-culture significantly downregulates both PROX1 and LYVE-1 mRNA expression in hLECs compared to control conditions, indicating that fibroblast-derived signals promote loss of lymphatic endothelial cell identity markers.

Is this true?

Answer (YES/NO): NO